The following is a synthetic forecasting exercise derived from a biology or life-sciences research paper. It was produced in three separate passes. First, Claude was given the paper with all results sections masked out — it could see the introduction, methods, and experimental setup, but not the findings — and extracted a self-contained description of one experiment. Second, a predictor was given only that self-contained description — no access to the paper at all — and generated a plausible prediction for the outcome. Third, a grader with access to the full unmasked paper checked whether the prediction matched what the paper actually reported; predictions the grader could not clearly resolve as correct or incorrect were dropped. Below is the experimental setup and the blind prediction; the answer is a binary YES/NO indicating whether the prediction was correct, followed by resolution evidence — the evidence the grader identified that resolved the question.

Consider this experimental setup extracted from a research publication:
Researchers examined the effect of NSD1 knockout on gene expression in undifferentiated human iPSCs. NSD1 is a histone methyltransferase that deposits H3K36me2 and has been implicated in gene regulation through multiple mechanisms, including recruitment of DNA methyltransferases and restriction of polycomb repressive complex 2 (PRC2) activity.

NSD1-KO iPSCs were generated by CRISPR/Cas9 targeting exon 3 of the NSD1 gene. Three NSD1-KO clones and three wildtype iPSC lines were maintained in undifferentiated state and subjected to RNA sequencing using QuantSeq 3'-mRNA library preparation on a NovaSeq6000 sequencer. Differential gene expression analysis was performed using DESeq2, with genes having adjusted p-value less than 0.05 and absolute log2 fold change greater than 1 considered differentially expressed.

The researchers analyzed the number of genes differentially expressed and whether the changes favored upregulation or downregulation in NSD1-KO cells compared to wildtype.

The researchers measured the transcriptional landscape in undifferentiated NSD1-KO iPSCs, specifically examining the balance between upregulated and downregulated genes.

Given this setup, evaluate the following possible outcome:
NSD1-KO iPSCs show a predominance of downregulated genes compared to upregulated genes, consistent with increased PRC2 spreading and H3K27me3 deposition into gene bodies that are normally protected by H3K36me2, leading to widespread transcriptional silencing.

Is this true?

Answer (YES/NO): NO